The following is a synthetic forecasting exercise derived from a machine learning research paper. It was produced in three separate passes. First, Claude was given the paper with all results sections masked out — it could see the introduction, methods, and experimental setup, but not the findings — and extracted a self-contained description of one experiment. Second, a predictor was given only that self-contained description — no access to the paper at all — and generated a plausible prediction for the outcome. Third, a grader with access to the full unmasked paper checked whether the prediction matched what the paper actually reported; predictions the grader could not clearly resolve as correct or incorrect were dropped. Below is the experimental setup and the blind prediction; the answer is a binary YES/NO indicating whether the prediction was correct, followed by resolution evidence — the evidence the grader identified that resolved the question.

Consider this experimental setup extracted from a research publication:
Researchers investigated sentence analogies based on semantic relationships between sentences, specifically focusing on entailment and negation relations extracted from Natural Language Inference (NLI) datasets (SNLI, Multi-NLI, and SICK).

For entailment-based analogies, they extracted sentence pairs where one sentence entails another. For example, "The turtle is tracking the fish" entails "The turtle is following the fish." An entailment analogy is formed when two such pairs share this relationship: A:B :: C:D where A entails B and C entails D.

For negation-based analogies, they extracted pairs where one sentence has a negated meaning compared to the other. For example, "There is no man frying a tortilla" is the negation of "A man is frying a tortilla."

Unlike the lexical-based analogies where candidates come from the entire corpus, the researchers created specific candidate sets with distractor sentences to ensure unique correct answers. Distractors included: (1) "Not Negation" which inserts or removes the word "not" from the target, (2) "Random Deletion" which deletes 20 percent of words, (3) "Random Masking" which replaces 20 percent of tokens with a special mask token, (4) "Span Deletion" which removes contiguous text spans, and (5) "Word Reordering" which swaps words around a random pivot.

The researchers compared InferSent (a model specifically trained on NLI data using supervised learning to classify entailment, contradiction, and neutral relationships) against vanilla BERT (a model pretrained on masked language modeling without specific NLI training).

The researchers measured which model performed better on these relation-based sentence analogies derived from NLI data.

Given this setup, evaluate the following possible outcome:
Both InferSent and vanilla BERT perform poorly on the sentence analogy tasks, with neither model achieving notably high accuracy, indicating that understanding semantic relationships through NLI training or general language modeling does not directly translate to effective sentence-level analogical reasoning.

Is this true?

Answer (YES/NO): NO